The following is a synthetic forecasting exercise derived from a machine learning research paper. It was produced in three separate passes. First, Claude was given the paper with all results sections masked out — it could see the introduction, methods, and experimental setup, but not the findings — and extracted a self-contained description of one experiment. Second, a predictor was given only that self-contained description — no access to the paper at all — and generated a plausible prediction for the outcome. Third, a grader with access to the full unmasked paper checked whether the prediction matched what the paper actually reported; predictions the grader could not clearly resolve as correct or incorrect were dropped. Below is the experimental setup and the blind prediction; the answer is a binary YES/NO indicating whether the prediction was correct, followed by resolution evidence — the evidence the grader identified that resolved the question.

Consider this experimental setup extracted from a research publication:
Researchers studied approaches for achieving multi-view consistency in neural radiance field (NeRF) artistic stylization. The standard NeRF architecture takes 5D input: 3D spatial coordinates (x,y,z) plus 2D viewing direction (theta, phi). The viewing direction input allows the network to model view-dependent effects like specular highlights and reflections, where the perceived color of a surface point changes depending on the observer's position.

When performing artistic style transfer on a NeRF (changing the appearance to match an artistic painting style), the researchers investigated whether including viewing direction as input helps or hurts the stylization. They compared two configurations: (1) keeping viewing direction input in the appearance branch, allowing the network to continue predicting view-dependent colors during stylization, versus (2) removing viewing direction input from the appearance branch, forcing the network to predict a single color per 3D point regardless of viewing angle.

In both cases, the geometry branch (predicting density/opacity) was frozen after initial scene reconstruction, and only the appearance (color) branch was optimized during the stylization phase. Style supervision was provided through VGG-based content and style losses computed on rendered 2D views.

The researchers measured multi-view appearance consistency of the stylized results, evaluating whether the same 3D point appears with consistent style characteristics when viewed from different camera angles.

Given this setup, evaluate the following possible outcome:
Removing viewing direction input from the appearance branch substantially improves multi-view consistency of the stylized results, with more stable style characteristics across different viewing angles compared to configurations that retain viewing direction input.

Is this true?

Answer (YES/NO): YES